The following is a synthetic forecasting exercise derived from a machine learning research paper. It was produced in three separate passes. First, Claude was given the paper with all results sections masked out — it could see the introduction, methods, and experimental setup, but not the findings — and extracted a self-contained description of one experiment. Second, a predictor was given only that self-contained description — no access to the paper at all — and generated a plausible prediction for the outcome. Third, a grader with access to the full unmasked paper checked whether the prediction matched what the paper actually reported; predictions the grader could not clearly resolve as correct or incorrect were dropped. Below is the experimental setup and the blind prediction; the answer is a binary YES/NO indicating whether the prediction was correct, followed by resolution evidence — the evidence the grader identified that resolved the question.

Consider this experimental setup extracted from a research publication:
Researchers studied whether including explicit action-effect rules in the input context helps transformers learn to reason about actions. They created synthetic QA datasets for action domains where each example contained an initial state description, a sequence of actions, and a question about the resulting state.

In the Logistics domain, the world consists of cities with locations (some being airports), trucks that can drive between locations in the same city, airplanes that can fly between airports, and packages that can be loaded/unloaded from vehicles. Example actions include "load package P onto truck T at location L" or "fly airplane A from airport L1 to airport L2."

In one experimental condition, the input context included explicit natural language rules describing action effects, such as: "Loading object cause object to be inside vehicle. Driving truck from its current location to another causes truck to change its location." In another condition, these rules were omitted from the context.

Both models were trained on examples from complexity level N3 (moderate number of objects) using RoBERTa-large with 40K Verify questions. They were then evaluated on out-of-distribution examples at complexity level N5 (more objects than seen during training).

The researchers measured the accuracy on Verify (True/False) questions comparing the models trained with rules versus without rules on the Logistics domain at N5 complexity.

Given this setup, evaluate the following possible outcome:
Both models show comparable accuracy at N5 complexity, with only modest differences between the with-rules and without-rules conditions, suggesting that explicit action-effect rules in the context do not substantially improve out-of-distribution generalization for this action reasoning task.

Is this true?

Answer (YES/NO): YES